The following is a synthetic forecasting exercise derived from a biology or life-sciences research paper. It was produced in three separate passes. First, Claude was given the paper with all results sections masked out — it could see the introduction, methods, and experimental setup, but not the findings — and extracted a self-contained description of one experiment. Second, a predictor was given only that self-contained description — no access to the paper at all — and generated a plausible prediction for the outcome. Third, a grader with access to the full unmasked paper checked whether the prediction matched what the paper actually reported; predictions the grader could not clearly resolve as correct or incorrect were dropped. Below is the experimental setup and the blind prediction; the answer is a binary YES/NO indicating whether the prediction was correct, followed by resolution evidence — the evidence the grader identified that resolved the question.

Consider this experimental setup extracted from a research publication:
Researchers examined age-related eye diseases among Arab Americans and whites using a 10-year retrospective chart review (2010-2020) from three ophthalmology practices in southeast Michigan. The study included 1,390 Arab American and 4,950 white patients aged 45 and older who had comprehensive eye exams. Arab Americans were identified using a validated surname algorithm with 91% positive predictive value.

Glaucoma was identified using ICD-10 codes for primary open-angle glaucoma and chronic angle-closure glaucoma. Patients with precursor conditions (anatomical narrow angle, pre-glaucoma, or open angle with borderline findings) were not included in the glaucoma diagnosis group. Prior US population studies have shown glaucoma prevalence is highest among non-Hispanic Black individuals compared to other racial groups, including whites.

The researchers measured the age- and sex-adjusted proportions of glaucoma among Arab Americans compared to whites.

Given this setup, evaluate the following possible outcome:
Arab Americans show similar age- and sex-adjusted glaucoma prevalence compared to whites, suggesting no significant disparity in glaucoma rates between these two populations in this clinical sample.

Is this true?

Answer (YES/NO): NO